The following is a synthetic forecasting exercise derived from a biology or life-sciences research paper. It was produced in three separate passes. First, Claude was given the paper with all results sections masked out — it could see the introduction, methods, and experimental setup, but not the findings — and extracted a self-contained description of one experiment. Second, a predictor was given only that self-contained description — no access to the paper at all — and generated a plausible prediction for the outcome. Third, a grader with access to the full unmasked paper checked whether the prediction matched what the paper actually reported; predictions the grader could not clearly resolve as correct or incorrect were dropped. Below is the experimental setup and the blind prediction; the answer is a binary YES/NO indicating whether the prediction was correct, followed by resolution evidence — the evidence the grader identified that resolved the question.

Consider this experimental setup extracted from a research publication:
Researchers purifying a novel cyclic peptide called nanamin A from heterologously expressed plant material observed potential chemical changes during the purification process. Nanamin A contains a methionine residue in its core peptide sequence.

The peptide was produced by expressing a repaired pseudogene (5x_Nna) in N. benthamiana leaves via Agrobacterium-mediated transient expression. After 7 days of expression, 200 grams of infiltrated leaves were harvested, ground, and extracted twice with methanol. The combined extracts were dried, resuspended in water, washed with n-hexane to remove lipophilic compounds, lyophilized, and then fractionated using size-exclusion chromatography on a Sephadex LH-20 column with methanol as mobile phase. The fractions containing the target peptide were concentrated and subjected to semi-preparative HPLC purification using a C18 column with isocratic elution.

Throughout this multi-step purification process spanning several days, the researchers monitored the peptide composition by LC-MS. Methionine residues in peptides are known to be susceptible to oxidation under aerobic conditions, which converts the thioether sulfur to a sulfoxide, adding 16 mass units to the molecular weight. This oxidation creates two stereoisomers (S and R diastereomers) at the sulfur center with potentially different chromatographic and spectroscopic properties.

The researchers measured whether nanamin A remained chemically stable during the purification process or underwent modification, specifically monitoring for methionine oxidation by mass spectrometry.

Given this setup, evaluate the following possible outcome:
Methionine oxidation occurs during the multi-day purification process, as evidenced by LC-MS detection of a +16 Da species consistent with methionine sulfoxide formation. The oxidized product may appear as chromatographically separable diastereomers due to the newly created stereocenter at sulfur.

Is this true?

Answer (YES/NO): YES